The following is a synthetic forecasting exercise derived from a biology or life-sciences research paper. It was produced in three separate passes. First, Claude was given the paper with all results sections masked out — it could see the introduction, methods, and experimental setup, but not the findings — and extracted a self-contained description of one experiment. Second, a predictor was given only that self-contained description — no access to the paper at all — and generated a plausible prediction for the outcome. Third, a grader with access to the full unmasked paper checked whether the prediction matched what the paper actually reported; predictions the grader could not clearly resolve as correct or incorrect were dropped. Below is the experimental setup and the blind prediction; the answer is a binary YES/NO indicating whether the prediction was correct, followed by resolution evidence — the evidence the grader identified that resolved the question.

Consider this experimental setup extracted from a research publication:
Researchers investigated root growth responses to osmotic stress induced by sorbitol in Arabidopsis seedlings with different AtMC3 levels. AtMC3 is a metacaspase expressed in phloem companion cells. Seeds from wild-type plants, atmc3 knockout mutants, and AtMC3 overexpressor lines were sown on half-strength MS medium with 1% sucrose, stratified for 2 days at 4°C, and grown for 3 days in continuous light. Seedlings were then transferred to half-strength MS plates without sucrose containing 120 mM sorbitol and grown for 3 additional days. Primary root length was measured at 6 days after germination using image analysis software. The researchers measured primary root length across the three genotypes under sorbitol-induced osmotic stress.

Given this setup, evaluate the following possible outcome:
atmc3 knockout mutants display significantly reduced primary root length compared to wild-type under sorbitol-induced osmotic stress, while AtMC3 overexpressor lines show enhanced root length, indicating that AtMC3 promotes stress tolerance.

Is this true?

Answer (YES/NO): NO